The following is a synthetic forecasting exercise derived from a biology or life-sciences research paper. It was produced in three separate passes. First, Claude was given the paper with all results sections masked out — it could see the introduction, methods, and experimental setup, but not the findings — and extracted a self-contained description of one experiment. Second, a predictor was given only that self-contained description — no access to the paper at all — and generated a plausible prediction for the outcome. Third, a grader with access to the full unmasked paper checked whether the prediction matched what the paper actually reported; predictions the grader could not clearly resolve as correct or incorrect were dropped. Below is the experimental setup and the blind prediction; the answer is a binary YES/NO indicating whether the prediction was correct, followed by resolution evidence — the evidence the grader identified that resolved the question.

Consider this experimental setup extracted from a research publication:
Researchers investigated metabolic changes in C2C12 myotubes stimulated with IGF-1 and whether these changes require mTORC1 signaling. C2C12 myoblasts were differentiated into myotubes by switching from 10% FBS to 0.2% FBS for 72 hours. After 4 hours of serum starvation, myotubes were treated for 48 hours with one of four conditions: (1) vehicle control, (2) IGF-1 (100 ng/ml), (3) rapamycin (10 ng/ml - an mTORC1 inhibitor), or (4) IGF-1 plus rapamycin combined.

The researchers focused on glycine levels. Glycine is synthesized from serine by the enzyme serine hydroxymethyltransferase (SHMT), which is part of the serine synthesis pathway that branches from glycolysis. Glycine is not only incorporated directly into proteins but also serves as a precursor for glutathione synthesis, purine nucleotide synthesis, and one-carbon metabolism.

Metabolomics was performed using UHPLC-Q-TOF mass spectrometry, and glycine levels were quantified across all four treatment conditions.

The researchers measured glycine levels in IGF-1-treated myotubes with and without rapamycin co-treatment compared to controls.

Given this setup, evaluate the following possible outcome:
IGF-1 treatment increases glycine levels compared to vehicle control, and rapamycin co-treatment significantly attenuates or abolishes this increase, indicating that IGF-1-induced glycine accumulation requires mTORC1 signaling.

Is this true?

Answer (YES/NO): NO